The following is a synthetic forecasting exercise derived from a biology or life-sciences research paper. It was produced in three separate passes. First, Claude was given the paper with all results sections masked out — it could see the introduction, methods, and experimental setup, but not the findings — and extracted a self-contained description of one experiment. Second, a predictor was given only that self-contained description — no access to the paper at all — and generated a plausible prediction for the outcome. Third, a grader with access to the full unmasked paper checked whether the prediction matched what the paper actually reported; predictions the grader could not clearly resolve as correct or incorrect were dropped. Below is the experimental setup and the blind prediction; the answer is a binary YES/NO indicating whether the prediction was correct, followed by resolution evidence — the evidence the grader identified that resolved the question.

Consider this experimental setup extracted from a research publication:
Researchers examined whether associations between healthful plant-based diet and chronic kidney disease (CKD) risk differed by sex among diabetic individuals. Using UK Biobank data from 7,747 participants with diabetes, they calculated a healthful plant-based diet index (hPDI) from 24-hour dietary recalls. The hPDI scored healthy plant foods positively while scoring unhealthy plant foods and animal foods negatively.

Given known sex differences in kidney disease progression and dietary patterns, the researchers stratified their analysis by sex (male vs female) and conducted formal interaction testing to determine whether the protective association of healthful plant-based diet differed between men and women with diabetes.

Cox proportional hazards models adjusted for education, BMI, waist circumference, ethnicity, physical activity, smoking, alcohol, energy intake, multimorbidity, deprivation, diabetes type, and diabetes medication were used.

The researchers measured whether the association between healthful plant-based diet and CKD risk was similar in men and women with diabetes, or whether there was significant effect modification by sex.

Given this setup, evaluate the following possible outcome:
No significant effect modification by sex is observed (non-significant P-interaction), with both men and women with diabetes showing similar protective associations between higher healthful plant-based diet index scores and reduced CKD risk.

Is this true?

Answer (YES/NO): YES